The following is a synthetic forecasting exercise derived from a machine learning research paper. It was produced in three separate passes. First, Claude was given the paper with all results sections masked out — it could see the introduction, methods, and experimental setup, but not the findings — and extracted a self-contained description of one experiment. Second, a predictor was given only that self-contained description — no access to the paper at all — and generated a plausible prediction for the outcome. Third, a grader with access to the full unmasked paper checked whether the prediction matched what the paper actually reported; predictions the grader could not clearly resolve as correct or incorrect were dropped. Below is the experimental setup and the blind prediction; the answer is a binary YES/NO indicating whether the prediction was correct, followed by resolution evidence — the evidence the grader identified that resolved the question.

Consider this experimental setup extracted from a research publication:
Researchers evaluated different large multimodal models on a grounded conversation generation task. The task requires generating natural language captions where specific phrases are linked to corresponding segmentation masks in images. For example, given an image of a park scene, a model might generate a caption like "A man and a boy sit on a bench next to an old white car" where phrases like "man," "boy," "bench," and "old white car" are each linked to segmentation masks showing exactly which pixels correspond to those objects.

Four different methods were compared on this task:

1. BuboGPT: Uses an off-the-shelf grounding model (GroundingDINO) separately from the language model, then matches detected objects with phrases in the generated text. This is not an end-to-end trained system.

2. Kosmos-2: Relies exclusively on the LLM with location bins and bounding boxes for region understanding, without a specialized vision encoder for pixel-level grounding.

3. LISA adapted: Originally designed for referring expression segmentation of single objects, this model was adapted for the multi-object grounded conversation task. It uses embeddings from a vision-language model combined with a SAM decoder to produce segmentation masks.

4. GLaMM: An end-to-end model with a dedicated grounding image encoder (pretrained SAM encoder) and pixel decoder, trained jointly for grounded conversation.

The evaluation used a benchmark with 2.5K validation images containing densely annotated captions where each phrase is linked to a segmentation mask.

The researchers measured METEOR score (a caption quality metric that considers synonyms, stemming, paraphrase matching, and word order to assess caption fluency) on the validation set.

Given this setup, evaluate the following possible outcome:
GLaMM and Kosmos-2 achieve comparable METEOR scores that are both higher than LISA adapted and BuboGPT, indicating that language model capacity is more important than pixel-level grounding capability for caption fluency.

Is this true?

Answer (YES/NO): NO